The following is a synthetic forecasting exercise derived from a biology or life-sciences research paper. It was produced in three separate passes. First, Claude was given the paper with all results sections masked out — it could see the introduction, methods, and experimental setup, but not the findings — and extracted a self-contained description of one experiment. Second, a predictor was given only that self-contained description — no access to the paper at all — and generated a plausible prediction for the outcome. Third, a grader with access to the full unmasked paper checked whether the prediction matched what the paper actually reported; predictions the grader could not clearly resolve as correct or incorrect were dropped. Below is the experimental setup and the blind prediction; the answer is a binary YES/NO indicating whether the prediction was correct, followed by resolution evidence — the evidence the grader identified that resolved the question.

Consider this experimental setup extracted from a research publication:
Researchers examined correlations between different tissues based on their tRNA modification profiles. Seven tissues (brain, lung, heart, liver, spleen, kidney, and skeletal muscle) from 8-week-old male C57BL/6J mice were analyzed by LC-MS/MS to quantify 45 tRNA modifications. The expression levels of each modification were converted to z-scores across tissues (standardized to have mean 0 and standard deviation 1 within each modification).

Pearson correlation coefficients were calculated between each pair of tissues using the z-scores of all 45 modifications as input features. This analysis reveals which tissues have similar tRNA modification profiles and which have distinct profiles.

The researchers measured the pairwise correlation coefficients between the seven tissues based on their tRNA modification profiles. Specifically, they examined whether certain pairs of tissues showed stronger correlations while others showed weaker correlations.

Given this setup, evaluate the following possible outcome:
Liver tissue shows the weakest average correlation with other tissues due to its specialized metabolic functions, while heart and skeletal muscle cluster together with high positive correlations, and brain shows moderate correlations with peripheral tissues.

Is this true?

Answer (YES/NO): NO